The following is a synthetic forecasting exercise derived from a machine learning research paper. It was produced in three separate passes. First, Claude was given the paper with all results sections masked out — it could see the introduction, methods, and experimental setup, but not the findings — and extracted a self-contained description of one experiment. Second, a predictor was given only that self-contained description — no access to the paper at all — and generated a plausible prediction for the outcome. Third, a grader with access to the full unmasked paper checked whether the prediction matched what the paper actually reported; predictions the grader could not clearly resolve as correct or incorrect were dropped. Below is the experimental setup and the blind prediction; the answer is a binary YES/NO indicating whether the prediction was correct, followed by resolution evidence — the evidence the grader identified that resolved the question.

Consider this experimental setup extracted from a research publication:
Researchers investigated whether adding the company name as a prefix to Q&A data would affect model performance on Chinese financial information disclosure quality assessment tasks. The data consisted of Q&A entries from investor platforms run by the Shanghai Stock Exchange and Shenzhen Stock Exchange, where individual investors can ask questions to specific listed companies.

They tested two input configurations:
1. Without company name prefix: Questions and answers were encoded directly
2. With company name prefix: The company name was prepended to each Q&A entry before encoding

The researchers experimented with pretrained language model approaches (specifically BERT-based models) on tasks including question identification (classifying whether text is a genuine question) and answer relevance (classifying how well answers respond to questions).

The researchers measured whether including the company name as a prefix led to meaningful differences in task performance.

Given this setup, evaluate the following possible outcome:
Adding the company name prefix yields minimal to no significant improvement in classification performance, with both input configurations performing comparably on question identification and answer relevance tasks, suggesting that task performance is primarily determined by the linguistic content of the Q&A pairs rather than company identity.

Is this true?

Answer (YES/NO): YES